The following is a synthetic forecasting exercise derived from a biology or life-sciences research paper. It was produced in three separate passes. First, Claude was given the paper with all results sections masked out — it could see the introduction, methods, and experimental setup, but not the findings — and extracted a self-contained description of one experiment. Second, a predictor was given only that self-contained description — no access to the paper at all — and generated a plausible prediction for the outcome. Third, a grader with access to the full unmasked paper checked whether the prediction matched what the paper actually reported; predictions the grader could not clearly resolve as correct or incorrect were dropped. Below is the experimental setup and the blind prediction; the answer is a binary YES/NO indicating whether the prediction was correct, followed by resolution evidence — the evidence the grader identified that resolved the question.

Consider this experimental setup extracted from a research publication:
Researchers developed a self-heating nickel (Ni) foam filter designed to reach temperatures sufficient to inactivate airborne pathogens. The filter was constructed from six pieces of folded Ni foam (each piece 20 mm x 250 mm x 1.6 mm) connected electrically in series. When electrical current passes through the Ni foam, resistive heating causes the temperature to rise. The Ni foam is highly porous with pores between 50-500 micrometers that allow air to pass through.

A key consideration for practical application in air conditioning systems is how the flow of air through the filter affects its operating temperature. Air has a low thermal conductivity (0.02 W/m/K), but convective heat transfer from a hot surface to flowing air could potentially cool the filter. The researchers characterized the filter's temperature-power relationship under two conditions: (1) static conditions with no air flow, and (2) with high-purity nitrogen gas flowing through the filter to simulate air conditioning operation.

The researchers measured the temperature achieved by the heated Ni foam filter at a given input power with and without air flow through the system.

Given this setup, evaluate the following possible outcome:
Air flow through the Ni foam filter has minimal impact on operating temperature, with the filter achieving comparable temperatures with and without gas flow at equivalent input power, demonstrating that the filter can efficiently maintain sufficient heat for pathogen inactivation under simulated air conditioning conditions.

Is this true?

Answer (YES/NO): YES